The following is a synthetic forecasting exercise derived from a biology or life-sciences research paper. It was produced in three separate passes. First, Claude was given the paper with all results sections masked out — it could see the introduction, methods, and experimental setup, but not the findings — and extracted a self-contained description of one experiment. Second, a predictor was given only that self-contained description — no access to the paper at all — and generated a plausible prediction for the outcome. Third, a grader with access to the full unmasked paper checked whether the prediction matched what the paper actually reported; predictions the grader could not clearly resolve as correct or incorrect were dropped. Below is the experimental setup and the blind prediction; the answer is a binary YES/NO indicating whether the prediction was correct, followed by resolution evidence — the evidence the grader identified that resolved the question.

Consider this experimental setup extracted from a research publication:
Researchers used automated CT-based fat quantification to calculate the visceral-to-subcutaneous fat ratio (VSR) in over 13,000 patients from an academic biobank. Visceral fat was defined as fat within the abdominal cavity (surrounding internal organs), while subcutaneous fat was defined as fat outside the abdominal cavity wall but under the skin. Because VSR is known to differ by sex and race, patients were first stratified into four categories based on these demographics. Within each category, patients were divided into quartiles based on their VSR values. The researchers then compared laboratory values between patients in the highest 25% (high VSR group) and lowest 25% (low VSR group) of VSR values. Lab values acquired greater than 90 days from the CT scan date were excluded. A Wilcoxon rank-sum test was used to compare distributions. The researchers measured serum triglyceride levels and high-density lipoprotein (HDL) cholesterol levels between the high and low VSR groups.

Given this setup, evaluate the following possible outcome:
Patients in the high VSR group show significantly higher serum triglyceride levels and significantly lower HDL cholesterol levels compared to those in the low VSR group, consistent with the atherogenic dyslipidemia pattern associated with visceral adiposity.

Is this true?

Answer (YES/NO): YES